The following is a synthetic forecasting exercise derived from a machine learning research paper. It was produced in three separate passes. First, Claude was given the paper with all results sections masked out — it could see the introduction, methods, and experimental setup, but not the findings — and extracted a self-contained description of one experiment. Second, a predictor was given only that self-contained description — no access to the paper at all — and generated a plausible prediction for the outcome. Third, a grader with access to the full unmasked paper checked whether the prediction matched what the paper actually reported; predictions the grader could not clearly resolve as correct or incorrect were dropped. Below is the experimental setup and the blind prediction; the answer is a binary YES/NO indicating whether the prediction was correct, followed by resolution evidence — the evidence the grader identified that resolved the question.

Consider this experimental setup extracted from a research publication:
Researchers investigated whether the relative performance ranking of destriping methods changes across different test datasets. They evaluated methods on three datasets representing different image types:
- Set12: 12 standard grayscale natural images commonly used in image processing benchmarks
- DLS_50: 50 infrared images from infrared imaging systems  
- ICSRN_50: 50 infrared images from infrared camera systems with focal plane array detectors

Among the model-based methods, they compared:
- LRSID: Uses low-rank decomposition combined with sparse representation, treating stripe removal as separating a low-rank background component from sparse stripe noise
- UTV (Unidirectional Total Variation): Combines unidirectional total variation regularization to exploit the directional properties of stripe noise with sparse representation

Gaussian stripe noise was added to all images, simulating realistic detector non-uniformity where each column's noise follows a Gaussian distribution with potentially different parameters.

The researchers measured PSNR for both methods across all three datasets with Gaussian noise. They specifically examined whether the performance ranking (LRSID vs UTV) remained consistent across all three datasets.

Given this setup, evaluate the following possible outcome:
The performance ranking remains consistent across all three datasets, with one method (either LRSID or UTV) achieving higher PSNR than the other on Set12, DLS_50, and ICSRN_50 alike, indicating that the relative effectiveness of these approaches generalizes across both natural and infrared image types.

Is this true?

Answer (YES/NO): YES